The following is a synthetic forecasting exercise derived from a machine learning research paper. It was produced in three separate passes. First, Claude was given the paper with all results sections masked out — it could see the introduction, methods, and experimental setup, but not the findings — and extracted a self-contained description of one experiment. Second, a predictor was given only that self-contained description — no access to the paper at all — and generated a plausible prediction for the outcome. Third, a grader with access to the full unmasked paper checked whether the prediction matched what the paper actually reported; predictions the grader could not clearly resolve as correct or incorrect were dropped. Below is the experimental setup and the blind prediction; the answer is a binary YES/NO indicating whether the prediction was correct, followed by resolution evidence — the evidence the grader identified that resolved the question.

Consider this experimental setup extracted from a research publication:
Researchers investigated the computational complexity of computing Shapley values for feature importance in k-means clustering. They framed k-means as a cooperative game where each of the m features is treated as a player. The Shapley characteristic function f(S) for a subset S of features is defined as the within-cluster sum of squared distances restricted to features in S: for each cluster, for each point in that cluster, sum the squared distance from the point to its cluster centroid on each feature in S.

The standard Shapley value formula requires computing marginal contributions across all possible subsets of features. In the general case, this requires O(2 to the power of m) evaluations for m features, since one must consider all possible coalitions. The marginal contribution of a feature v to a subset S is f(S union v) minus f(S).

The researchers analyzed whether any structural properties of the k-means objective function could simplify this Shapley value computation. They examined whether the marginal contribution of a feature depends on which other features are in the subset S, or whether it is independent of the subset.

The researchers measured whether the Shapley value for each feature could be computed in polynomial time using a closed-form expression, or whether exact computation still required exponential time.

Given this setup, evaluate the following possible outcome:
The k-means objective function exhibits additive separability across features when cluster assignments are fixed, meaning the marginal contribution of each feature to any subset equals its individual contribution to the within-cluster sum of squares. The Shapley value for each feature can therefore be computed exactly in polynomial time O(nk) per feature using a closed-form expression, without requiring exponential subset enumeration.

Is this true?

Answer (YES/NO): YES